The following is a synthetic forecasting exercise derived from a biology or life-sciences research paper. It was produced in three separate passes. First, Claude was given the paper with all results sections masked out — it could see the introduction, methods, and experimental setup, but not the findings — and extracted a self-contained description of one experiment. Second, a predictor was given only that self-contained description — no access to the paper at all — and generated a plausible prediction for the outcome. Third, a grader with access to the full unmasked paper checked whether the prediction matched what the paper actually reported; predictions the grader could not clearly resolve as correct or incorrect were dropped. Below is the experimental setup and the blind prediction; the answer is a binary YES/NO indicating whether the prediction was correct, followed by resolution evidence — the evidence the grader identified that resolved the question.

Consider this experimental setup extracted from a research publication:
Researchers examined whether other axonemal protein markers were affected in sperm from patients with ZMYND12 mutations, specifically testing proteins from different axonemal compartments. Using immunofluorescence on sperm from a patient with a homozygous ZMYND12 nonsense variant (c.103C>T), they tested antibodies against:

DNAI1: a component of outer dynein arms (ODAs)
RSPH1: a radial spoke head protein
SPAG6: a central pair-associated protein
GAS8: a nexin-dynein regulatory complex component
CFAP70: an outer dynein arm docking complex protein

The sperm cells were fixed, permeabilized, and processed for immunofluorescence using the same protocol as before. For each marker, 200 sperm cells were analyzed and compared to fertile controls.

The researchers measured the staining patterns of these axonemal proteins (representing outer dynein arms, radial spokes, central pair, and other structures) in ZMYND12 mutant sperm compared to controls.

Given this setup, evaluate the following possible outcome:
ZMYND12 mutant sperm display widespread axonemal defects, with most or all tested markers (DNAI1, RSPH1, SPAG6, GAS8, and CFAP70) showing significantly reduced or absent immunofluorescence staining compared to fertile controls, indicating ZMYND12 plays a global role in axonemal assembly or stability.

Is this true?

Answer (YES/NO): NO